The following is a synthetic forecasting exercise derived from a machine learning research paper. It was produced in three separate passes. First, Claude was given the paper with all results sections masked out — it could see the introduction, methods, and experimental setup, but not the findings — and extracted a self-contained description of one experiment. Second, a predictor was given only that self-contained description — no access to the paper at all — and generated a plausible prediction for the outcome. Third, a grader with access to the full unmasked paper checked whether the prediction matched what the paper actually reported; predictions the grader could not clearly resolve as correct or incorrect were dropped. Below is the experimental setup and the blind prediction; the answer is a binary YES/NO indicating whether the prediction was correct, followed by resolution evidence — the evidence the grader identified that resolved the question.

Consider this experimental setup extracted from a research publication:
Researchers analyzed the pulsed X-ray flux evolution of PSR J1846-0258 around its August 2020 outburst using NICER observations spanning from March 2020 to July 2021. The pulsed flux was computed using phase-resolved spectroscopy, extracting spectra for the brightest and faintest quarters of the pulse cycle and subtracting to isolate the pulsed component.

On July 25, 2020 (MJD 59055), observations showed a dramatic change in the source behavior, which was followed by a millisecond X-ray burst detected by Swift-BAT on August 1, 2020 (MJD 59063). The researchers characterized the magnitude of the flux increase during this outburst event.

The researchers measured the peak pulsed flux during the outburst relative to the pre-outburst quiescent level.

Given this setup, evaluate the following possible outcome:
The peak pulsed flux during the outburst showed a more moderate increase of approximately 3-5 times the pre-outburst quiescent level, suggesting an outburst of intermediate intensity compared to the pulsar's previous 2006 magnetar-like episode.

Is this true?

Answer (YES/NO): NO